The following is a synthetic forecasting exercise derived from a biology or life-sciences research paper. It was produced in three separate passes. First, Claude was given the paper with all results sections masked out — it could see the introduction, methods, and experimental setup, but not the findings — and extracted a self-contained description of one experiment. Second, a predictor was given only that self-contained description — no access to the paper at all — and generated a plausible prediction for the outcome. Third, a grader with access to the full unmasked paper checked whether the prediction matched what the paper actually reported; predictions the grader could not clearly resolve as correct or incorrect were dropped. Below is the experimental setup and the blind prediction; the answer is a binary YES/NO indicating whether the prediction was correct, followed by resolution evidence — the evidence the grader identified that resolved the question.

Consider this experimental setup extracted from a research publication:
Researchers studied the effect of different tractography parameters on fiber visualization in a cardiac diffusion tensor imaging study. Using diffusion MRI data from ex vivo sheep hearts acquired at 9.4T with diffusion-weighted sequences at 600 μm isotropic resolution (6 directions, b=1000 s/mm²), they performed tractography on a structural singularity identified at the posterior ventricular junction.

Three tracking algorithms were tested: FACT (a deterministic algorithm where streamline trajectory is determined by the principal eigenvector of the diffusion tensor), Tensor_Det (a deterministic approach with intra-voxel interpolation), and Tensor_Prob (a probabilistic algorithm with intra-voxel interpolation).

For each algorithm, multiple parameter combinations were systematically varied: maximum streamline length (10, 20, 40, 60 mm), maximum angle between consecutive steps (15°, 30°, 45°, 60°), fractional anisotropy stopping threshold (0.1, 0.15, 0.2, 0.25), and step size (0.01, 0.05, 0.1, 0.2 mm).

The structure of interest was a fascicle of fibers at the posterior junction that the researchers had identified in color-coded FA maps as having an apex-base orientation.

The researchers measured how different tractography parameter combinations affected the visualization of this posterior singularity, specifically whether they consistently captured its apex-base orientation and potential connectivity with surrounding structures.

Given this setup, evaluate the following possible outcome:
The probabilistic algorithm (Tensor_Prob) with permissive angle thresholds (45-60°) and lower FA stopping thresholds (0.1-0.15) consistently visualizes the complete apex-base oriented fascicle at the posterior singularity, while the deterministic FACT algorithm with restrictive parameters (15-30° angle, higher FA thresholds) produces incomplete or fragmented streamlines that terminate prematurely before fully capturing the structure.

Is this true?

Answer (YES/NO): NO